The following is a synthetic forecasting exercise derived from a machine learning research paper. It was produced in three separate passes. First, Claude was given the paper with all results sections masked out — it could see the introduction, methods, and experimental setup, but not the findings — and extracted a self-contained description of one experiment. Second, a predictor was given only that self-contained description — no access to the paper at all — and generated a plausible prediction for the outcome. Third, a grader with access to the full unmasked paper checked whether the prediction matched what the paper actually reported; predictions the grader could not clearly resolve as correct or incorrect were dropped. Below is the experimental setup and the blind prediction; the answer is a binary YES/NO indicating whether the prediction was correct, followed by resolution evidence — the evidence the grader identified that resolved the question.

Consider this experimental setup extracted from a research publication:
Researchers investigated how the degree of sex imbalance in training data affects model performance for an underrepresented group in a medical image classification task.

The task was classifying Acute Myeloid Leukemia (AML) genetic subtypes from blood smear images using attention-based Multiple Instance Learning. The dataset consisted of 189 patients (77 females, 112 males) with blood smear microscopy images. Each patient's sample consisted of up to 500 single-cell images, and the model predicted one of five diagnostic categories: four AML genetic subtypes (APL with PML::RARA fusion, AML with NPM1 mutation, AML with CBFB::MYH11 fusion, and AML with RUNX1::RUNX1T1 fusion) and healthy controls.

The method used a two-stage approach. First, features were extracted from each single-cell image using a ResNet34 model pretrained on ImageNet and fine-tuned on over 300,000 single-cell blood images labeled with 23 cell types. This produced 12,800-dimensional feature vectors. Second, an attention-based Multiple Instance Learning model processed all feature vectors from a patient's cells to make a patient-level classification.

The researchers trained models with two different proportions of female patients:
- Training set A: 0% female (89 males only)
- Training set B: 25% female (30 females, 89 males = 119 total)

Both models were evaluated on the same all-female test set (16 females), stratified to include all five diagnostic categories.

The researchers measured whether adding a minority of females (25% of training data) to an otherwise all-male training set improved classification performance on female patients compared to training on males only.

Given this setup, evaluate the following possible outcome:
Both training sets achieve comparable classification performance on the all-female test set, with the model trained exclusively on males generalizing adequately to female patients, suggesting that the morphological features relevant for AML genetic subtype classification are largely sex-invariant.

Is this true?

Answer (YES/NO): NO